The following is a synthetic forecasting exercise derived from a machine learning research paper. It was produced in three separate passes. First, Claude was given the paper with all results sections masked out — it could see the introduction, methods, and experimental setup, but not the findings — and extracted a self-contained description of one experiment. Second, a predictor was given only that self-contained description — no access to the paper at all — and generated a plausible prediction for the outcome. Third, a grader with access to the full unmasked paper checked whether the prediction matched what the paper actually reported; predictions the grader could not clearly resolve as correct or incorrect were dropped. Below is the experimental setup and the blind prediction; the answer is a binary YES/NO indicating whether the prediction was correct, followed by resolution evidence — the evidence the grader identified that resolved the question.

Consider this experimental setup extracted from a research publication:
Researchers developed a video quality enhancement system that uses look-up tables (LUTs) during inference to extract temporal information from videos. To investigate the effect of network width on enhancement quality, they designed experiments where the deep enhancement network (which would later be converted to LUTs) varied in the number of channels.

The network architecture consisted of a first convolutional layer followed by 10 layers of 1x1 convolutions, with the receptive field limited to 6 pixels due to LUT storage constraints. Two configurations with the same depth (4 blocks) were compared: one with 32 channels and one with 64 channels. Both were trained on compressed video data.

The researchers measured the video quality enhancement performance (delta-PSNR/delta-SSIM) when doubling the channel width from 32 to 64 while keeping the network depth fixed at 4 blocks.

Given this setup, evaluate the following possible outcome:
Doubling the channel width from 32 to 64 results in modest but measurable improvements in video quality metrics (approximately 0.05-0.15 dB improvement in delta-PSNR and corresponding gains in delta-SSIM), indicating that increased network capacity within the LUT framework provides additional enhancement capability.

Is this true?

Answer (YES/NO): NO